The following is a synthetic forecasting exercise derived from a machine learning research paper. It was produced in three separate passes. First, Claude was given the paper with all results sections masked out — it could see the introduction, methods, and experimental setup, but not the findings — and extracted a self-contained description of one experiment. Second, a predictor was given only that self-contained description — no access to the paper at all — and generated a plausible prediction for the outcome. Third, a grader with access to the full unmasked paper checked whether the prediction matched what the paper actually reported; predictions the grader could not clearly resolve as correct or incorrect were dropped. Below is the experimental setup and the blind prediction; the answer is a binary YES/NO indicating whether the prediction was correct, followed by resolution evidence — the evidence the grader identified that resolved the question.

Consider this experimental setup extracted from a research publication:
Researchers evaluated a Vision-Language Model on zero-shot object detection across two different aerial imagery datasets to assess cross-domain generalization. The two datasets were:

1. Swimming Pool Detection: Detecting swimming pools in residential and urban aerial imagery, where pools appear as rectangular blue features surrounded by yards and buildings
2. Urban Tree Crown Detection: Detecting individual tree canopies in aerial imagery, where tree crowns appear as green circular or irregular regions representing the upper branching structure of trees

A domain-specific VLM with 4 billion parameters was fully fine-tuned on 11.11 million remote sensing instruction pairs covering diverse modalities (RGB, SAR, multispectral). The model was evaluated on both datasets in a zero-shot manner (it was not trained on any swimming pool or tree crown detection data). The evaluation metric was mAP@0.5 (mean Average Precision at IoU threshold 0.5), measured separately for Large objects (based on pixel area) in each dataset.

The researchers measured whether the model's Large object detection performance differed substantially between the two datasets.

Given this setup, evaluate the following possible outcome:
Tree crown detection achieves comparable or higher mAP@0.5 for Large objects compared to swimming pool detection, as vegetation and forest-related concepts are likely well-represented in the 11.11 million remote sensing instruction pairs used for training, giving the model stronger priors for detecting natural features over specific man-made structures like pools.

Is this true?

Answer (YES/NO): YES